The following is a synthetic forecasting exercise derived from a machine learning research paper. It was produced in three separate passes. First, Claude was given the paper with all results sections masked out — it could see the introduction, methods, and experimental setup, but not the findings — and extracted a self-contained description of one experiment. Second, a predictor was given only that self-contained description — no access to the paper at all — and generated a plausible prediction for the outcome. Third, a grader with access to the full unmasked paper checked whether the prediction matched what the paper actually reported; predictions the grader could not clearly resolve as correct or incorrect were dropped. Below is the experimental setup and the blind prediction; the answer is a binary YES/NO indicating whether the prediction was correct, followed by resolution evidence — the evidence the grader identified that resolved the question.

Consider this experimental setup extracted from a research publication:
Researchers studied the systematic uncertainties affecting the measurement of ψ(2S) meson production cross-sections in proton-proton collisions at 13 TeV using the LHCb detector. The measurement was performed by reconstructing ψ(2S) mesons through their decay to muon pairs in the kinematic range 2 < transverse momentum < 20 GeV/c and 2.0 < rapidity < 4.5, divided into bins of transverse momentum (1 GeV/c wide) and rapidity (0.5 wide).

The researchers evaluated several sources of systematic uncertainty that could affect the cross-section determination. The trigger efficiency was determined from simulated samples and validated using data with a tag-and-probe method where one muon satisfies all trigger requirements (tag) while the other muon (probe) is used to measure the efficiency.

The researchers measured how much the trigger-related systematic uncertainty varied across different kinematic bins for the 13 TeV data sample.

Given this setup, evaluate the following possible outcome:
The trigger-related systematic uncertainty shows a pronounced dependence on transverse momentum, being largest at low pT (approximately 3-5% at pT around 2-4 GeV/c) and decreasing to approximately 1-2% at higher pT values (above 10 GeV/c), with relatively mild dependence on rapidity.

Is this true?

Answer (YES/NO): NO